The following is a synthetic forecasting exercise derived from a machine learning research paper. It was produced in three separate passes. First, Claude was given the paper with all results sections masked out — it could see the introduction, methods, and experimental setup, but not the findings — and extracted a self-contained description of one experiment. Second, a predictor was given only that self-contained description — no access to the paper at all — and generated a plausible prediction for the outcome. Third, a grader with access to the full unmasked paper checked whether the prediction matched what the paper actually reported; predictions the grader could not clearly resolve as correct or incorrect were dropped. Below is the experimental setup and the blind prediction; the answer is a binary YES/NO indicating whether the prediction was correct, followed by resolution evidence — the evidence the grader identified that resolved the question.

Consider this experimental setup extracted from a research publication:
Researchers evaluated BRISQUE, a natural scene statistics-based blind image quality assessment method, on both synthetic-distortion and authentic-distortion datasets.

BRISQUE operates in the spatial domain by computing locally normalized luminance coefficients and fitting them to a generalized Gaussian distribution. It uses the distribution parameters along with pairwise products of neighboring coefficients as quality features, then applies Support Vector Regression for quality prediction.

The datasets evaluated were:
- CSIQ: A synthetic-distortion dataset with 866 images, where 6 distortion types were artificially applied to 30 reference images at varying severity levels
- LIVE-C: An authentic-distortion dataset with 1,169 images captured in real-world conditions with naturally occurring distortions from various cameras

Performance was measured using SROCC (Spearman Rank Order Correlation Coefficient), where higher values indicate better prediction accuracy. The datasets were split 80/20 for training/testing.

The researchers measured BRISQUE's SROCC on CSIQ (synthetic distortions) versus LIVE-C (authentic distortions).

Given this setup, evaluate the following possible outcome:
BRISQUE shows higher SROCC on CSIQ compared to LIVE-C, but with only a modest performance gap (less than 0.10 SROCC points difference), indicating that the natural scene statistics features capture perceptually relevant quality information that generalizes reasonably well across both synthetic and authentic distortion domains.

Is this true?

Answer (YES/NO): NO